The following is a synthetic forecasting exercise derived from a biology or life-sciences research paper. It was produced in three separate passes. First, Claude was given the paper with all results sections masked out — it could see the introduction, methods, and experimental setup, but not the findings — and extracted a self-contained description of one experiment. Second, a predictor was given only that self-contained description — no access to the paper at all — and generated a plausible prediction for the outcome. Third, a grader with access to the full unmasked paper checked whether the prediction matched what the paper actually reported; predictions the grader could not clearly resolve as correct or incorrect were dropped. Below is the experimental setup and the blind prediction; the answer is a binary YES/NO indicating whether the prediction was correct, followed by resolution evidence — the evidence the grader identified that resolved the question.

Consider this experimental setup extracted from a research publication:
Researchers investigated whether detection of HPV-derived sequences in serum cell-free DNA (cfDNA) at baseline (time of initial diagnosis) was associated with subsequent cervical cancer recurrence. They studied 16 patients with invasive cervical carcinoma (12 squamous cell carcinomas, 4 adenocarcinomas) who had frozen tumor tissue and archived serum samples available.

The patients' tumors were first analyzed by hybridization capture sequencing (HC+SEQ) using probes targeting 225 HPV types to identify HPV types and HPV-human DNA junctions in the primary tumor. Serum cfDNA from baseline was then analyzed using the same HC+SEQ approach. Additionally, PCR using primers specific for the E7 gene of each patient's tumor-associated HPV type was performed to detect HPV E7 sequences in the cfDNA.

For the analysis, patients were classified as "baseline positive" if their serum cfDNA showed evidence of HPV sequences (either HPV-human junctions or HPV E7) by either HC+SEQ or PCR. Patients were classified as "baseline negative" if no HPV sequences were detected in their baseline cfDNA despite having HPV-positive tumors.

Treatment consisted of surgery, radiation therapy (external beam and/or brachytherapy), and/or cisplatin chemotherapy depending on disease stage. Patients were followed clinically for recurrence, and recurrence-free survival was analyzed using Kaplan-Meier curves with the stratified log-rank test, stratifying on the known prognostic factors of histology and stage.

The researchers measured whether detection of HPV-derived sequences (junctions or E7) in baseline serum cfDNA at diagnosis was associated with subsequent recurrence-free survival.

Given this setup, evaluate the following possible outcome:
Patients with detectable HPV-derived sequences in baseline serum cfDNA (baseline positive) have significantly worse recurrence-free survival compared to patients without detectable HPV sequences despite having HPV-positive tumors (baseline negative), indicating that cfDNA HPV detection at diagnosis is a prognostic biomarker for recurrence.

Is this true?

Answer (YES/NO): NO